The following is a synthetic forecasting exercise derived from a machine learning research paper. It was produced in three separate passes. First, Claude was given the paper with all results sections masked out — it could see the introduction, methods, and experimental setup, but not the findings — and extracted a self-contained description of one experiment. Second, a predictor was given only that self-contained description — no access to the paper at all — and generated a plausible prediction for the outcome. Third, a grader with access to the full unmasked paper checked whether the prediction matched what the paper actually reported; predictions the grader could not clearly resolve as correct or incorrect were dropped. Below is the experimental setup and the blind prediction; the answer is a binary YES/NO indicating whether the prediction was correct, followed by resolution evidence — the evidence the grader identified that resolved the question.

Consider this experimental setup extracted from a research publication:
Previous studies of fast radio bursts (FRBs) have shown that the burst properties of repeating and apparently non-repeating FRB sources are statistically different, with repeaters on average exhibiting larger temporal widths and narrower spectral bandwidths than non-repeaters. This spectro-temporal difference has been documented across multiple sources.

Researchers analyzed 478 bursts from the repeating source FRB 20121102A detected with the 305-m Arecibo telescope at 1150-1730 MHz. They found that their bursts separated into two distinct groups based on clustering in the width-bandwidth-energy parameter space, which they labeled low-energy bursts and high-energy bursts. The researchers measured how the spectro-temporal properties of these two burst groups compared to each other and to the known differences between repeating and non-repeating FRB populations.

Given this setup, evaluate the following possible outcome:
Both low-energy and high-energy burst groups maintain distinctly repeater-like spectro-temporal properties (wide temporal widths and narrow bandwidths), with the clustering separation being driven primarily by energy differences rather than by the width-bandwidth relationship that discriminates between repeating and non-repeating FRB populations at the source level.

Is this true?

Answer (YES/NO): NO